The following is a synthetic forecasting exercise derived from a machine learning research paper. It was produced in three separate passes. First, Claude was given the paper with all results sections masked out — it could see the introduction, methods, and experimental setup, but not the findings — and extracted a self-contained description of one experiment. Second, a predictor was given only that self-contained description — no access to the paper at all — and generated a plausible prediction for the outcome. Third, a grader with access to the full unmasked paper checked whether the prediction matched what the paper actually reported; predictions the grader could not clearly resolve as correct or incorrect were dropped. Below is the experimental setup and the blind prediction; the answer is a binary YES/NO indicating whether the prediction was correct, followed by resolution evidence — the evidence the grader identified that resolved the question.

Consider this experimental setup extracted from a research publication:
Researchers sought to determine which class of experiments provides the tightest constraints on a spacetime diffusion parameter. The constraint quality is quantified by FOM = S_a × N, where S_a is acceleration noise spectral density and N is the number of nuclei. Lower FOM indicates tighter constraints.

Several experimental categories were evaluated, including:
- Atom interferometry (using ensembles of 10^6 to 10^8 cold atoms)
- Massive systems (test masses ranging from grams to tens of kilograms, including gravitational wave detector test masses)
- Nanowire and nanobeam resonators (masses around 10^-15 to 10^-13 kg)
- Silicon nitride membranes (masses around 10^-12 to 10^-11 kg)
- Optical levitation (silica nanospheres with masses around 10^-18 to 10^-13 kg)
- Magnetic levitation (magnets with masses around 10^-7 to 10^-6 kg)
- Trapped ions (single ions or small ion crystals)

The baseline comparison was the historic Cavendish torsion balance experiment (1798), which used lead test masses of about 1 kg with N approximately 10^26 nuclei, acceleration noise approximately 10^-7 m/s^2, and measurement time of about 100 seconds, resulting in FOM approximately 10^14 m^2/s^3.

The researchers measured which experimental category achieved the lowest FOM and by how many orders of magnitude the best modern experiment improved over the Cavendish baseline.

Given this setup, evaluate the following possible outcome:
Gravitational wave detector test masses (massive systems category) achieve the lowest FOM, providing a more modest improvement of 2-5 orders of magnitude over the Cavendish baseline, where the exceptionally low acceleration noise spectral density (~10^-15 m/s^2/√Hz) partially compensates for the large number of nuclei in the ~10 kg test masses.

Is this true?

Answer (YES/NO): NO